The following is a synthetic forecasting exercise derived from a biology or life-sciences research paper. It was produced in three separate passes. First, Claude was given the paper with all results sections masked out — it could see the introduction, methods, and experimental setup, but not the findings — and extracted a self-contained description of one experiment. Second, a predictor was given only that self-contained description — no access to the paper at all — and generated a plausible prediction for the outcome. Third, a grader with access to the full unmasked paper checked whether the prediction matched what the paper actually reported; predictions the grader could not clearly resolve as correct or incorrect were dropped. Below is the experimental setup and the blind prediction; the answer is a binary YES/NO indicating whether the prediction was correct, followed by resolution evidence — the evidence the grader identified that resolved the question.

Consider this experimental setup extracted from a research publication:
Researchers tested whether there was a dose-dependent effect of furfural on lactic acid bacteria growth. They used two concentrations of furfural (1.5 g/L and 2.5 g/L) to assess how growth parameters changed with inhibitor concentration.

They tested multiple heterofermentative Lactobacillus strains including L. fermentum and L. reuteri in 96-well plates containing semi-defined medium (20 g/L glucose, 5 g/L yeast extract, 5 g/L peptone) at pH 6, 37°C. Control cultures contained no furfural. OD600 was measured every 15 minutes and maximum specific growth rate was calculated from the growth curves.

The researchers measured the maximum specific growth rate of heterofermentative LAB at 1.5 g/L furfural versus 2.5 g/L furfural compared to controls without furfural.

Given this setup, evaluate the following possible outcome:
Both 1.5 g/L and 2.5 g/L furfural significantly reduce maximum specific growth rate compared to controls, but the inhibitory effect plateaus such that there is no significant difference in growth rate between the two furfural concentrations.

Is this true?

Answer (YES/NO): NO